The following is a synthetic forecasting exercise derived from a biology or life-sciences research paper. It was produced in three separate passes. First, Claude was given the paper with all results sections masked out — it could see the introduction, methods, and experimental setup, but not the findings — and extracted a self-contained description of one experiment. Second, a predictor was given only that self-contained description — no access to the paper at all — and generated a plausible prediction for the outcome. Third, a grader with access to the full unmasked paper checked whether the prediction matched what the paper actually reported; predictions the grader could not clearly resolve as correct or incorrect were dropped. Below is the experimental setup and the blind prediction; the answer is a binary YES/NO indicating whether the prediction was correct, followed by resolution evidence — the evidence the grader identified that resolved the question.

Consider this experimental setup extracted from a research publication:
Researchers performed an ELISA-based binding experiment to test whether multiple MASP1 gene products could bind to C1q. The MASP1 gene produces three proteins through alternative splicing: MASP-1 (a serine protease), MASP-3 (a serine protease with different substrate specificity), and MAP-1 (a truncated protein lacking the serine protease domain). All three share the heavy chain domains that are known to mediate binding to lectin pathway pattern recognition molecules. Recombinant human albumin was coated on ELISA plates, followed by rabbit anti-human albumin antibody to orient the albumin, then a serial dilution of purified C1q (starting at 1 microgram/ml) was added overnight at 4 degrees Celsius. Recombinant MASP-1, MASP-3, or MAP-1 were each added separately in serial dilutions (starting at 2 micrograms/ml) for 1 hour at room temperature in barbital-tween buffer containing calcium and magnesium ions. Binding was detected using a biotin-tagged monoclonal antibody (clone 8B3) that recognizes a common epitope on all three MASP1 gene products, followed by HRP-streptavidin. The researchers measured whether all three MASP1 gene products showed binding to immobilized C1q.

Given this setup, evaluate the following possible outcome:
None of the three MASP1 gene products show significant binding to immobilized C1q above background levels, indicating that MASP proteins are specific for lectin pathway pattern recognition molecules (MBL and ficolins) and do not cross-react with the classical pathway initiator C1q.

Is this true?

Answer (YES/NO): NO